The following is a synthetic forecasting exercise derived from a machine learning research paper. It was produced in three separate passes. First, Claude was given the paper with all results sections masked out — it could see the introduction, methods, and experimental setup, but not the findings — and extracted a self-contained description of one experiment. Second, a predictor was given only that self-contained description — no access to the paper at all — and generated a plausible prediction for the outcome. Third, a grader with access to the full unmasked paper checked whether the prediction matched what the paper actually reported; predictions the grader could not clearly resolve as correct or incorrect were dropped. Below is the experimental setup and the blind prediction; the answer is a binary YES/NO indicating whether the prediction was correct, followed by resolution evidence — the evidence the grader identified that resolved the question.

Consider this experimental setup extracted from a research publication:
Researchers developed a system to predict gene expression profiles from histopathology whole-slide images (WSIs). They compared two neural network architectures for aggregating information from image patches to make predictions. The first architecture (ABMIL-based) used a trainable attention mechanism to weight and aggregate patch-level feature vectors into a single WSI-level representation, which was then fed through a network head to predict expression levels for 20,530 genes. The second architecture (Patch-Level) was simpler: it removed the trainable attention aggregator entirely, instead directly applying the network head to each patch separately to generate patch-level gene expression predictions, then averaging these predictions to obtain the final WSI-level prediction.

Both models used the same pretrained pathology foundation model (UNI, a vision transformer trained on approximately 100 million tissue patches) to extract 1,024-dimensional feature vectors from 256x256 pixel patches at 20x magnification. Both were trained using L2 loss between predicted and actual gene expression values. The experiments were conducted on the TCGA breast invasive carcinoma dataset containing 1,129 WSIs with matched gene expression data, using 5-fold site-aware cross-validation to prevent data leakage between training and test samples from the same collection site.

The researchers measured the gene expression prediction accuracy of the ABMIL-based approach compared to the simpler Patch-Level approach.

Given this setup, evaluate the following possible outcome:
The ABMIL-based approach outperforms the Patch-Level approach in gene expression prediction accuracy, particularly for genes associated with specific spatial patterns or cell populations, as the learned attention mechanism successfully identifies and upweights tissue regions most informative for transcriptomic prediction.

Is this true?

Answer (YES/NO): NO